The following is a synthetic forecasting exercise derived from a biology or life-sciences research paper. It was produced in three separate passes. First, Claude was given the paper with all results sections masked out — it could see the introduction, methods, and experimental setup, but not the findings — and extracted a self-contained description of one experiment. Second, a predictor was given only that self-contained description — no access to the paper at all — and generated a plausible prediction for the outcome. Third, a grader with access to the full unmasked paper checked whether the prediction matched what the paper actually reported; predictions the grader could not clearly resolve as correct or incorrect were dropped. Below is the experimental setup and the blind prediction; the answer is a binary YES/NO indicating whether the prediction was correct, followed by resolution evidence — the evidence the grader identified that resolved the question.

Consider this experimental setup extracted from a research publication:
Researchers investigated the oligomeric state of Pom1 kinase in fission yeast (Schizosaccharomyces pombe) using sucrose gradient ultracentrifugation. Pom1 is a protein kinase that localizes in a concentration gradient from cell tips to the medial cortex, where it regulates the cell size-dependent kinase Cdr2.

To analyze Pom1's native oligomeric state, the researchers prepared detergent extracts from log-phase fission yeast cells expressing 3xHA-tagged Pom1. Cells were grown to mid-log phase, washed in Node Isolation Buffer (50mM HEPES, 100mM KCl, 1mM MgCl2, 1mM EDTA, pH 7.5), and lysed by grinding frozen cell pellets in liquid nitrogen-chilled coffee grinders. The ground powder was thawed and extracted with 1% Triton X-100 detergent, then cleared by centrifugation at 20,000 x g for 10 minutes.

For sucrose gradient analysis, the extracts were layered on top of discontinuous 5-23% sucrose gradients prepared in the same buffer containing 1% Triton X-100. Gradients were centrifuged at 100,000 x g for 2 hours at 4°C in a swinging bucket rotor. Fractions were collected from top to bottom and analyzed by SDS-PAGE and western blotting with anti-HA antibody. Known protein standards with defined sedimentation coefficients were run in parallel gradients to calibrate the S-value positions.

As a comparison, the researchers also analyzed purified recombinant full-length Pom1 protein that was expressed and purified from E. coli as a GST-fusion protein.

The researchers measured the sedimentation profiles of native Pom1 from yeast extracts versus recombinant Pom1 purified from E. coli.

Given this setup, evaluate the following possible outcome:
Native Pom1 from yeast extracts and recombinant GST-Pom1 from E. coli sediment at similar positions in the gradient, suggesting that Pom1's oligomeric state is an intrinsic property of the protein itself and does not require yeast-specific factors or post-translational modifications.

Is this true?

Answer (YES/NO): NO